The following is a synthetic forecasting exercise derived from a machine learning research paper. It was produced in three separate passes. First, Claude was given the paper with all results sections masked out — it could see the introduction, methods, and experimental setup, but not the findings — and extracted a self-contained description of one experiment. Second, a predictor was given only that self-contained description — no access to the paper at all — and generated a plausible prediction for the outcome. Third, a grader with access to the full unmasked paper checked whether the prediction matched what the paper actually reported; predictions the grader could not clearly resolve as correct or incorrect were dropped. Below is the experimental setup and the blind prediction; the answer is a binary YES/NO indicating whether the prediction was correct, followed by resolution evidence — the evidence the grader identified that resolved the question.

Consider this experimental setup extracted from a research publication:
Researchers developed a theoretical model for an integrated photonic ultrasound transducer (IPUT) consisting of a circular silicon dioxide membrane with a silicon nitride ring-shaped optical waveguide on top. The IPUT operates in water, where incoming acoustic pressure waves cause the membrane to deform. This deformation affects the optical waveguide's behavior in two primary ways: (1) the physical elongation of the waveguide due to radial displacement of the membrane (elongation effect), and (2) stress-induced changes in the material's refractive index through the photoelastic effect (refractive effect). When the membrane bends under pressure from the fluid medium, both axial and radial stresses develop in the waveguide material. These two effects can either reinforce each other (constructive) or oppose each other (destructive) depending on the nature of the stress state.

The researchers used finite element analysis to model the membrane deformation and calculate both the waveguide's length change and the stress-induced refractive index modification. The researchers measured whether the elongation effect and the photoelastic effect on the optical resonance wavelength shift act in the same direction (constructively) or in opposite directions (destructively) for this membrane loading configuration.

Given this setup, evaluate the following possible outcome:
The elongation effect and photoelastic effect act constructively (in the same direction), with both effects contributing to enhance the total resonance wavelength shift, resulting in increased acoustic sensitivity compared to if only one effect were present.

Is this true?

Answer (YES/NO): YES